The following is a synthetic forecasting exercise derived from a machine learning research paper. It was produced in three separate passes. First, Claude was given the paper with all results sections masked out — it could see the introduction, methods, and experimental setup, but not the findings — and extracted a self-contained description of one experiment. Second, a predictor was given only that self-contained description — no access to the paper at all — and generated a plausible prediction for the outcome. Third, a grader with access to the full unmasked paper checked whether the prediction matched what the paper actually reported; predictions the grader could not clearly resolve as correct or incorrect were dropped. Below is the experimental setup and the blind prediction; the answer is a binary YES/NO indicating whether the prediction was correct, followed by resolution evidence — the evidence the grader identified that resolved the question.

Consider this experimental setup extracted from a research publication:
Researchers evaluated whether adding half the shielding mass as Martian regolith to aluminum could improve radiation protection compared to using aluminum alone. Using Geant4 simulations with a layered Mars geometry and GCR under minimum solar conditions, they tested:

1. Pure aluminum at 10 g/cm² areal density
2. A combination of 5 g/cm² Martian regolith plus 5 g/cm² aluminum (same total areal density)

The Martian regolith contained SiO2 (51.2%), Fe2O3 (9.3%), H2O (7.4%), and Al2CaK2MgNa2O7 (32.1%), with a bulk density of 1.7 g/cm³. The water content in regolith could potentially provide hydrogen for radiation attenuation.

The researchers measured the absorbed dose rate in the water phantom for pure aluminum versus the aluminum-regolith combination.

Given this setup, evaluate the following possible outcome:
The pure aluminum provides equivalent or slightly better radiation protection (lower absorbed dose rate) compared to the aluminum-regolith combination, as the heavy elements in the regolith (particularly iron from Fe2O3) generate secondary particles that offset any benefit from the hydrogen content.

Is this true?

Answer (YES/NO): NO